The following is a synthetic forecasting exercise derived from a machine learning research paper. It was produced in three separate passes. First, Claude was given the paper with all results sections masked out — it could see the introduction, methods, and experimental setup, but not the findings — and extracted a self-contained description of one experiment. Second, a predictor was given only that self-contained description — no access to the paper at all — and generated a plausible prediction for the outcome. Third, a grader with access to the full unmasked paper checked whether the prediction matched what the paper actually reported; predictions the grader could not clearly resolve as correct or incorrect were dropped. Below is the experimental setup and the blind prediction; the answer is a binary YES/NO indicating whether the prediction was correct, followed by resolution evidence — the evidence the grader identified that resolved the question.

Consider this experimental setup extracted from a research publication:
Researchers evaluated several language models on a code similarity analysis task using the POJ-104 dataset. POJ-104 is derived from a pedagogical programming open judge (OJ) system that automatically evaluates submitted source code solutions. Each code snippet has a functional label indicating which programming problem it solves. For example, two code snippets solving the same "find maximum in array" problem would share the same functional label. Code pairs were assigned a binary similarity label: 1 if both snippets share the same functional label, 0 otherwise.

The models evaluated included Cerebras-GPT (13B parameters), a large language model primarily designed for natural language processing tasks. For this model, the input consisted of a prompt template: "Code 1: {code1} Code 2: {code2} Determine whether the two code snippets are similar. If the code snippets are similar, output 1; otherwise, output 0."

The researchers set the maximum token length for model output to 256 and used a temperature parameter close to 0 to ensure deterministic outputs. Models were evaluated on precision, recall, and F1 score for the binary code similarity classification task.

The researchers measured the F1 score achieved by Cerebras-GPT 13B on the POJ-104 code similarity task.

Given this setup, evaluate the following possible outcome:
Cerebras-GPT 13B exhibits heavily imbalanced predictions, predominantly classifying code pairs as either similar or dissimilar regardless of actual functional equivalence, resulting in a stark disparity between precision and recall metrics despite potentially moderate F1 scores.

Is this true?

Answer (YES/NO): NO